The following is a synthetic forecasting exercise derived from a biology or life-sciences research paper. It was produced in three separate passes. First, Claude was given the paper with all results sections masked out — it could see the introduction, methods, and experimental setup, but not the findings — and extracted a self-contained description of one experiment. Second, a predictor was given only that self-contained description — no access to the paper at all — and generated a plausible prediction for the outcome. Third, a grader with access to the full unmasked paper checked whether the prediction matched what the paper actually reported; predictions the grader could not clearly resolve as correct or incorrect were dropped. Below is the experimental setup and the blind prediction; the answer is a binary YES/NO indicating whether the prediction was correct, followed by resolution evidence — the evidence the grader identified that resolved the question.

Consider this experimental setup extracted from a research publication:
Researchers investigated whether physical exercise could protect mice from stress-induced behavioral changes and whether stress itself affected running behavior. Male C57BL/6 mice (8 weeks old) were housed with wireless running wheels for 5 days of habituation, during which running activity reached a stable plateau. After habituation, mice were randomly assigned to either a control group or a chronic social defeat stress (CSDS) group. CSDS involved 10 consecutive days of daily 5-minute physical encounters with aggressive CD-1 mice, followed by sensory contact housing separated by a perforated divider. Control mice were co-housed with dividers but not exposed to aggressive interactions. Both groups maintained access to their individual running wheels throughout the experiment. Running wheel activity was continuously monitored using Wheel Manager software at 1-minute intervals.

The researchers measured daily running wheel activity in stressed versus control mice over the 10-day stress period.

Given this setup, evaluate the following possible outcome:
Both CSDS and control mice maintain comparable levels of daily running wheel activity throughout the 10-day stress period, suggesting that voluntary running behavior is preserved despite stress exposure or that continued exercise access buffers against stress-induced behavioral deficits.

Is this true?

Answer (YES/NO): NO